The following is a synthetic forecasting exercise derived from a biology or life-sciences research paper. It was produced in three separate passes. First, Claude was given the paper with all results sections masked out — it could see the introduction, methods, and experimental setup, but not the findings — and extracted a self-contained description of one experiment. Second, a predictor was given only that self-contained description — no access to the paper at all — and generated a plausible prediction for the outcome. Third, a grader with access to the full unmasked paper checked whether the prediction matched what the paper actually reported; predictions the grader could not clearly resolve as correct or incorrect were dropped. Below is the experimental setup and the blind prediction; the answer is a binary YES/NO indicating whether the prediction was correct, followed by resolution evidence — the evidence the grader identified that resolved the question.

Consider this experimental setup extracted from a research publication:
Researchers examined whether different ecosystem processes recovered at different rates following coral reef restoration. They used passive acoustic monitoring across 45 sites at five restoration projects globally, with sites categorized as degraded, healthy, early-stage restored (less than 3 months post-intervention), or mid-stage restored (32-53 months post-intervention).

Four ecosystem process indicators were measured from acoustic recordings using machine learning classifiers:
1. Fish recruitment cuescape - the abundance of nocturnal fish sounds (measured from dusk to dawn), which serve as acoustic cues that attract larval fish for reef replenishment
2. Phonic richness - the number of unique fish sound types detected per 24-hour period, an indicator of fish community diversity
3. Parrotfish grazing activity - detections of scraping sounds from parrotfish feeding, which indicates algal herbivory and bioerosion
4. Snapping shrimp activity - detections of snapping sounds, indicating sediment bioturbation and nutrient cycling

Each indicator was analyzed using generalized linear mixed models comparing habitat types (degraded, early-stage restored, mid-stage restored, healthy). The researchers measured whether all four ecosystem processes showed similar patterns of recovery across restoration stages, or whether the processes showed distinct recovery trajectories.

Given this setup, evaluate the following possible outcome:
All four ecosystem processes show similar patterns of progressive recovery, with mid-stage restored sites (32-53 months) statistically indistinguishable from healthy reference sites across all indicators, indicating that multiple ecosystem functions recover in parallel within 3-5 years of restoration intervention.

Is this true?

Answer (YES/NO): NO